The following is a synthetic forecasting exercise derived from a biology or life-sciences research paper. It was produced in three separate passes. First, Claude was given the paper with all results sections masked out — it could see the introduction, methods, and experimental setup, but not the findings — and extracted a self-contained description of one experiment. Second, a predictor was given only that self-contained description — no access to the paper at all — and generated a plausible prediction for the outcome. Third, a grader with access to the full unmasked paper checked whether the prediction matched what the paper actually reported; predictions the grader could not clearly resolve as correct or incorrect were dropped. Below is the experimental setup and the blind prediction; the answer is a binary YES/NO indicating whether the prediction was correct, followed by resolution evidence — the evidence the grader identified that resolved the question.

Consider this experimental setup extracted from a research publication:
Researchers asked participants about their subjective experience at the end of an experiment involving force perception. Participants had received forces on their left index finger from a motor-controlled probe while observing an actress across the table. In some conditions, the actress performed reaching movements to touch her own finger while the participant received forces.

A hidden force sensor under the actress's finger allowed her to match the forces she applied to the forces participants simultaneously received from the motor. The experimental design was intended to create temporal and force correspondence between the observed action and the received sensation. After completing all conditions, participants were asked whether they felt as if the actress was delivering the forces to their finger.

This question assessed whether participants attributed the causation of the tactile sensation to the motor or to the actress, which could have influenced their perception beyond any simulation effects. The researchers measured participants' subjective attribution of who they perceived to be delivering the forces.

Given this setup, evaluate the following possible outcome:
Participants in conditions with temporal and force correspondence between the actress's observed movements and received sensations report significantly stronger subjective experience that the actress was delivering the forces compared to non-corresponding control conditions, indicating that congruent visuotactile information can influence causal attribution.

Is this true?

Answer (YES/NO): NO